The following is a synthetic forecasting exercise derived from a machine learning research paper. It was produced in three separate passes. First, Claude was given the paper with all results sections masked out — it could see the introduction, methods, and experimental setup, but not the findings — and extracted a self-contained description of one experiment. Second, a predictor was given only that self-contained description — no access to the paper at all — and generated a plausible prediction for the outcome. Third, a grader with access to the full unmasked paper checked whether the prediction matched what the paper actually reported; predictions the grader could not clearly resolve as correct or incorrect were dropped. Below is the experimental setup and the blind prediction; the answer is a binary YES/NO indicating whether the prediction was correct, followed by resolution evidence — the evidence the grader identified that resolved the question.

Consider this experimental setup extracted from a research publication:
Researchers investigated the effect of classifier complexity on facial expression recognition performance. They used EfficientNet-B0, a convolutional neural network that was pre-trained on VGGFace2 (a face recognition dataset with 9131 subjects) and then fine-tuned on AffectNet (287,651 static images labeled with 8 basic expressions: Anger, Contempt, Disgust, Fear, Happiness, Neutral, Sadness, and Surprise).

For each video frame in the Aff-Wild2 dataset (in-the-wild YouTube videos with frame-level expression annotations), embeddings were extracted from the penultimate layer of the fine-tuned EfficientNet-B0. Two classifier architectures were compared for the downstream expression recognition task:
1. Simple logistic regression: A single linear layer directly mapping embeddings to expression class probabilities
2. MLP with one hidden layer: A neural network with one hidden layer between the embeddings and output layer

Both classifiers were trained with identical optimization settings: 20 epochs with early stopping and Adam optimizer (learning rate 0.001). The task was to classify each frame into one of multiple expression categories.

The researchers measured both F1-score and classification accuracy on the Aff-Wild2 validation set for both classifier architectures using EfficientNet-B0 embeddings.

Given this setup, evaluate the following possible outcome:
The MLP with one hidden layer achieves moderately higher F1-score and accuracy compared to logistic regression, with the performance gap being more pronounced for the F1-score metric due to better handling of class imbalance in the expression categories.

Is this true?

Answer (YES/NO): NO